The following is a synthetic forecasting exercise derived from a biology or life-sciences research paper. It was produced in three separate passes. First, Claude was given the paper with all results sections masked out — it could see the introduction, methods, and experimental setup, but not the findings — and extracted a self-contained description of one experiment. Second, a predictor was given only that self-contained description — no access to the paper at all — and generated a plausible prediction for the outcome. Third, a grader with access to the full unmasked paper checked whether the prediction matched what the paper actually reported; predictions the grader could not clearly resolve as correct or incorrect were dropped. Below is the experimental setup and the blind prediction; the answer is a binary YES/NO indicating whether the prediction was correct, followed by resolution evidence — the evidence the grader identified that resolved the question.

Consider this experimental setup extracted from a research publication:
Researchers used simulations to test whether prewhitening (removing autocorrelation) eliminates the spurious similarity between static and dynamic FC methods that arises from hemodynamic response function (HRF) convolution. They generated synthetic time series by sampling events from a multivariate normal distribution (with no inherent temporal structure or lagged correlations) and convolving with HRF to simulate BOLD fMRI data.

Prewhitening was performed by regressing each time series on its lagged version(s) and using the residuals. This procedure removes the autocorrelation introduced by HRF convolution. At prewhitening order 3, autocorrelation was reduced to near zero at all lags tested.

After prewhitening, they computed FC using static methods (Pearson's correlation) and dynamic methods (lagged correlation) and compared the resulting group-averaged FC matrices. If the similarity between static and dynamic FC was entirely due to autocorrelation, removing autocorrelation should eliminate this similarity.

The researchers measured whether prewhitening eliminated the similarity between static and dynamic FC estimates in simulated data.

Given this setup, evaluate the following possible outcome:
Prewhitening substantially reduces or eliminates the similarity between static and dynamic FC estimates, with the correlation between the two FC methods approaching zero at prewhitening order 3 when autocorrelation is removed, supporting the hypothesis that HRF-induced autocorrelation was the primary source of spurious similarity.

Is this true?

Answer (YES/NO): NO